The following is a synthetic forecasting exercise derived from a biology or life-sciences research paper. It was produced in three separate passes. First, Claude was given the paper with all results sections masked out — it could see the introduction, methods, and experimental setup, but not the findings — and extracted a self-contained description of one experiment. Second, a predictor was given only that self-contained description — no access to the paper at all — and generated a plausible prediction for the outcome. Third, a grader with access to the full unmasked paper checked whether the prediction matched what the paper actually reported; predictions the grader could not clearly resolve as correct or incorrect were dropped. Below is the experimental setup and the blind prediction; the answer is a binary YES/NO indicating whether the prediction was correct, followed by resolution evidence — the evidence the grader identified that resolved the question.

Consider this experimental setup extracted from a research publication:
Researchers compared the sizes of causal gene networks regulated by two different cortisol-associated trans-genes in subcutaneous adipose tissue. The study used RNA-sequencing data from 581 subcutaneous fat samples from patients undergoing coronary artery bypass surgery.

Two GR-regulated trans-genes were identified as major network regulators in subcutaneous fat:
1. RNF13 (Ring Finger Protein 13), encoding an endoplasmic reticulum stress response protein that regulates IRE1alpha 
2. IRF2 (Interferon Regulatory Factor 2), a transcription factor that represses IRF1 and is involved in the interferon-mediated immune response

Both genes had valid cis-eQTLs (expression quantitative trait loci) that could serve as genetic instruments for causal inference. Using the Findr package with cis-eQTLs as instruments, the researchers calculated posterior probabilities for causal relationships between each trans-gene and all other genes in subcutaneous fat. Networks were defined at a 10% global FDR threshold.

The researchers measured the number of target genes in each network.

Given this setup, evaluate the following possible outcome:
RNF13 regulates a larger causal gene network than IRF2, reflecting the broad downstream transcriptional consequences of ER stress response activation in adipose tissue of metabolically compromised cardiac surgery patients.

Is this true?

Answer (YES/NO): YES